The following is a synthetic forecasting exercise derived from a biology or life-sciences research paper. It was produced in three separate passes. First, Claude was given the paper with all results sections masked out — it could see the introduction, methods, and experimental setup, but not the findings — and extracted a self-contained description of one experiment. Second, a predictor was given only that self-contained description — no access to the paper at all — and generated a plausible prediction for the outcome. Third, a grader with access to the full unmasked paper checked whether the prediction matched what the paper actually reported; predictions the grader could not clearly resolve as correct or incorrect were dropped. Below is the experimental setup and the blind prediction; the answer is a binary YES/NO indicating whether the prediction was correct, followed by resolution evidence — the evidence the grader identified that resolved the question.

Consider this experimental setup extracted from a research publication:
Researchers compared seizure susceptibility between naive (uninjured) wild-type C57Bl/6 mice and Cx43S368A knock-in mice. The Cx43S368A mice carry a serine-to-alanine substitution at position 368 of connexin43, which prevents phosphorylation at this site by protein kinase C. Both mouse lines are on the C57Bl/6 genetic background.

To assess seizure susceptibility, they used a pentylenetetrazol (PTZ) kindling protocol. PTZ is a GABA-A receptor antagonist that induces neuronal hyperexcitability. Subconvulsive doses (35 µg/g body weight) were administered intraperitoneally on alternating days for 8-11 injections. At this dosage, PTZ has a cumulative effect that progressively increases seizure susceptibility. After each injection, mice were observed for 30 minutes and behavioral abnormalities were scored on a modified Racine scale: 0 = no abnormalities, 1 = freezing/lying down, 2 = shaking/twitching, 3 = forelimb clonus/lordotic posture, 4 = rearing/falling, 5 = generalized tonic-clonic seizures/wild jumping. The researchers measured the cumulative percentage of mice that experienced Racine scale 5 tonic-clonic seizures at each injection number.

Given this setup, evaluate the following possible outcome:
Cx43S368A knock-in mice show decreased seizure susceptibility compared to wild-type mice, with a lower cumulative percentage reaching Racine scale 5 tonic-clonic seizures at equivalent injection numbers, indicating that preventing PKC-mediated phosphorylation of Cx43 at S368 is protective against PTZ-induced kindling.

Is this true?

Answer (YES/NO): YES